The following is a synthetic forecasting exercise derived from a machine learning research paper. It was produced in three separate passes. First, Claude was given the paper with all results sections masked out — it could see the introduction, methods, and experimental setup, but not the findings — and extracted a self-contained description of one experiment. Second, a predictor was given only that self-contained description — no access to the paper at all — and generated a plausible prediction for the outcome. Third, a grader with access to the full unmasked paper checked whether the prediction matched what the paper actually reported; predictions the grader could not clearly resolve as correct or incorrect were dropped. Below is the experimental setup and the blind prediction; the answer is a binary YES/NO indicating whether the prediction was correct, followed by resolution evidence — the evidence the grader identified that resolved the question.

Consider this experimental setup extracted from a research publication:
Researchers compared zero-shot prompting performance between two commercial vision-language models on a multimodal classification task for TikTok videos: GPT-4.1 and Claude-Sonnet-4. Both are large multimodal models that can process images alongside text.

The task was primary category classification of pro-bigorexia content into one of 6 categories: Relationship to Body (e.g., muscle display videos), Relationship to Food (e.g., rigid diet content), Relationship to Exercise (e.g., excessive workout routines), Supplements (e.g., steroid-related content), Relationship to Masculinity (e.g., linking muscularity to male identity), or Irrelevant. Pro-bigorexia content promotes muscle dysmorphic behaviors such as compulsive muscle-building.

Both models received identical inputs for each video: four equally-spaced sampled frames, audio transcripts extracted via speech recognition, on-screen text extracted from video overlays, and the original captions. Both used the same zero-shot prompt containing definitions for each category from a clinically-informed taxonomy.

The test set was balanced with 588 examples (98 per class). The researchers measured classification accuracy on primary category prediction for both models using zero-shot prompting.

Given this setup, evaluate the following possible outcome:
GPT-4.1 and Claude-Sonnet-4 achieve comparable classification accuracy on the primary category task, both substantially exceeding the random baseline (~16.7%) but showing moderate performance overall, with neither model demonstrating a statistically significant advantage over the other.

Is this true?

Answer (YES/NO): NO